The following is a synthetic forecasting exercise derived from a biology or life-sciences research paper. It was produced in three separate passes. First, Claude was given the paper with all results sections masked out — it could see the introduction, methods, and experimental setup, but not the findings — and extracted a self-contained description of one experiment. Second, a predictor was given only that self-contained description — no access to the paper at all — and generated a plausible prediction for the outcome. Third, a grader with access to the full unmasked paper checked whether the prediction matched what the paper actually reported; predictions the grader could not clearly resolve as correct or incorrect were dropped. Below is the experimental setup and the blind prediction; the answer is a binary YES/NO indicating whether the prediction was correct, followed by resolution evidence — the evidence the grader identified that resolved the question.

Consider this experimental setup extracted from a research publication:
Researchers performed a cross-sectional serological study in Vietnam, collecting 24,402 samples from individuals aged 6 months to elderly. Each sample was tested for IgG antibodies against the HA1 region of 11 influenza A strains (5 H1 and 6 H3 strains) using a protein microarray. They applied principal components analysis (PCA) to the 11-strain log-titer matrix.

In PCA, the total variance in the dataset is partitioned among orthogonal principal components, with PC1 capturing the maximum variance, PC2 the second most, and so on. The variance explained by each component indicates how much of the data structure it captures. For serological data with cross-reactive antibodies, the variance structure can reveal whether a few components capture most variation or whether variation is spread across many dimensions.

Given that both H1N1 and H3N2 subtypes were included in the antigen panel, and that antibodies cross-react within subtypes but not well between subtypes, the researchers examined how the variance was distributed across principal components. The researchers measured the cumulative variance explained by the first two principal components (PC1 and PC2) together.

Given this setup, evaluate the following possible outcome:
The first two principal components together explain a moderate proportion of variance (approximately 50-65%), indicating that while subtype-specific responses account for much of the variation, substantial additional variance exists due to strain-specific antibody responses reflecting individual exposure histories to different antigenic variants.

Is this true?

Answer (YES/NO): NO